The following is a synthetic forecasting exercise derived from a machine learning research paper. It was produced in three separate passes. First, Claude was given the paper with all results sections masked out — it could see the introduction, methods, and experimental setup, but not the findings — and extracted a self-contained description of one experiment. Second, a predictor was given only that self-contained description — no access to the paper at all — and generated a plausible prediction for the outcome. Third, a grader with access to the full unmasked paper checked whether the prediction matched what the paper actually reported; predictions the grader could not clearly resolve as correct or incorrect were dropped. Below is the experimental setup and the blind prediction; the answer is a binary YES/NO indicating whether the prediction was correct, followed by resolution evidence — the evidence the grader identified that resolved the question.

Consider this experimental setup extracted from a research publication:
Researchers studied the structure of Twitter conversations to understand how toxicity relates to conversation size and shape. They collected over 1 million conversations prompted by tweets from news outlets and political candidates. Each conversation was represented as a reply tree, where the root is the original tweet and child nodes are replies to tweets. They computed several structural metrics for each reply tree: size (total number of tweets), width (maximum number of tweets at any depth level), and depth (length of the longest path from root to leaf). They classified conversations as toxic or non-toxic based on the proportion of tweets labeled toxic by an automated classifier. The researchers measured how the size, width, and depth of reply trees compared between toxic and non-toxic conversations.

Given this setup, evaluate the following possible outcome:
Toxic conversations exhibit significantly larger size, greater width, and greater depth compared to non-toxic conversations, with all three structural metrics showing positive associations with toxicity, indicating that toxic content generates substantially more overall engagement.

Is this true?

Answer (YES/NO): YES